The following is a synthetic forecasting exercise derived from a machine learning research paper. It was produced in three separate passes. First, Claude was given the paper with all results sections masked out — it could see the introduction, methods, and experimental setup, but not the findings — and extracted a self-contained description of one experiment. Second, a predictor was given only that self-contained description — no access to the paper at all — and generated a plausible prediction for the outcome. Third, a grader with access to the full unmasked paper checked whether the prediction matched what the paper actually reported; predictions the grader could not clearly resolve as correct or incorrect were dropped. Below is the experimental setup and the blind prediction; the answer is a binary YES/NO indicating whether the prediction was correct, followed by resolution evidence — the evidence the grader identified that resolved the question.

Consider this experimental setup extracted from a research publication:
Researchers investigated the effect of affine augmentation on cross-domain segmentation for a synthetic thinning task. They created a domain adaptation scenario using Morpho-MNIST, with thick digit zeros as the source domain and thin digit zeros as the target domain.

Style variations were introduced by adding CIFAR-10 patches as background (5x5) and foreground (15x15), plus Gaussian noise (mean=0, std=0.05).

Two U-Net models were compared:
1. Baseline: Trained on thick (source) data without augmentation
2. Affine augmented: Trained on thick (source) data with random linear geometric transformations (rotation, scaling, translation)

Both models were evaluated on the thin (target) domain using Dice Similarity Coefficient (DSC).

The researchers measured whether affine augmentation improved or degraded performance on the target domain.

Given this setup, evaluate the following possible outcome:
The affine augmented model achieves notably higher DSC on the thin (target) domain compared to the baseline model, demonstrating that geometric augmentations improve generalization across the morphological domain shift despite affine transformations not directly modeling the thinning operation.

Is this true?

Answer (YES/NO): NO